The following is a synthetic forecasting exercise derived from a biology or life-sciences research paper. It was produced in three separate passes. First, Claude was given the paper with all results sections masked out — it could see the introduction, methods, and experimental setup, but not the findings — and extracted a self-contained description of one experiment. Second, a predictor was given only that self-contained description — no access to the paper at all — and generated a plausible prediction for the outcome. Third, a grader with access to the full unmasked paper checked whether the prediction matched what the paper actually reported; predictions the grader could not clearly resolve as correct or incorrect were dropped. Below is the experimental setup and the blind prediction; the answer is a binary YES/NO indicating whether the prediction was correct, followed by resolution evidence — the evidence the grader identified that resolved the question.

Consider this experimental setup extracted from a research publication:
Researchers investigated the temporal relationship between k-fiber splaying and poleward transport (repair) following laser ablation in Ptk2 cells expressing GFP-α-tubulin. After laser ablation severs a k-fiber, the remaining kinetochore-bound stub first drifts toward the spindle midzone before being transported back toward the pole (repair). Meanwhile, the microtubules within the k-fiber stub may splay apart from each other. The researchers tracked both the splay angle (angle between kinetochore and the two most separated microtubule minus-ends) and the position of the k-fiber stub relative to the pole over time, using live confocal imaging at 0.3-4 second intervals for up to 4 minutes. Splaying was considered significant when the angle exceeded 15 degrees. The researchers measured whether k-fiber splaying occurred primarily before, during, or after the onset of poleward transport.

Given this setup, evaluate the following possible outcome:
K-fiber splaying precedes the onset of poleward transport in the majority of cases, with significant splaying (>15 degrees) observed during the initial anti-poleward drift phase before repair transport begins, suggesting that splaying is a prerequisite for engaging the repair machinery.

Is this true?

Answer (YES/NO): NO